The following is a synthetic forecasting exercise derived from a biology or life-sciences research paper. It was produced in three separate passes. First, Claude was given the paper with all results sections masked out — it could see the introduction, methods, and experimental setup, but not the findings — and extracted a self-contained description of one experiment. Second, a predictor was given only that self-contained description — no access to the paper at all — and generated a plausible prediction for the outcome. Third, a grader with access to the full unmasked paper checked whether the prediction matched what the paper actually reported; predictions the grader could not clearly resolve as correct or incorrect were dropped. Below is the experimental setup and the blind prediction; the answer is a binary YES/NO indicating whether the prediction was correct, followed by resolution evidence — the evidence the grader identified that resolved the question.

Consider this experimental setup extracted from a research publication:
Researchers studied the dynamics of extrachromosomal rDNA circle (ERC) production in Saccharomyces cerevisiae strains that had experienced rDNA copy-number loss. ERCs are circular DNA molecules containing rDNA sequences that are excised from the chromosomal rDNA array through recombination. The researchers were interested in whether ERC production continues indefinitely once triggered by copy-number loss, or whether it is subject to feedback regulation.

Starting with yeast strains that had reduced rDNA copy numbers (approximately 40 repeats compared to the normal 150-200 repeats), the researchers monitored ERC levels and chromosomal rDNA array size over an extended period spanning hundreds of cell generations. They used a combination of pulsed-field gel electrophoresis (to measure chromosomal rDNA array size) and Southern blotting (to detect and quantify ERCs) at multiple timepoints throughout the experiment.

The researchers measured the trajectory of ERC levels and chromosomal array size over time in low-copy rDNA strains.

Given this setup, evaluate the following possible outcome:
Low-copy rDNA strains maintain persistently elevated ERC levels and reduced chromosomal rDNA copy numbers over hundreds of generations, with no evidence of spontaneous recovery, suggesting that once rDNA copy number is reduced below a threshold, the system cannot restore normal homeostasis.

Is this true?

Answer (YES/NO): NO